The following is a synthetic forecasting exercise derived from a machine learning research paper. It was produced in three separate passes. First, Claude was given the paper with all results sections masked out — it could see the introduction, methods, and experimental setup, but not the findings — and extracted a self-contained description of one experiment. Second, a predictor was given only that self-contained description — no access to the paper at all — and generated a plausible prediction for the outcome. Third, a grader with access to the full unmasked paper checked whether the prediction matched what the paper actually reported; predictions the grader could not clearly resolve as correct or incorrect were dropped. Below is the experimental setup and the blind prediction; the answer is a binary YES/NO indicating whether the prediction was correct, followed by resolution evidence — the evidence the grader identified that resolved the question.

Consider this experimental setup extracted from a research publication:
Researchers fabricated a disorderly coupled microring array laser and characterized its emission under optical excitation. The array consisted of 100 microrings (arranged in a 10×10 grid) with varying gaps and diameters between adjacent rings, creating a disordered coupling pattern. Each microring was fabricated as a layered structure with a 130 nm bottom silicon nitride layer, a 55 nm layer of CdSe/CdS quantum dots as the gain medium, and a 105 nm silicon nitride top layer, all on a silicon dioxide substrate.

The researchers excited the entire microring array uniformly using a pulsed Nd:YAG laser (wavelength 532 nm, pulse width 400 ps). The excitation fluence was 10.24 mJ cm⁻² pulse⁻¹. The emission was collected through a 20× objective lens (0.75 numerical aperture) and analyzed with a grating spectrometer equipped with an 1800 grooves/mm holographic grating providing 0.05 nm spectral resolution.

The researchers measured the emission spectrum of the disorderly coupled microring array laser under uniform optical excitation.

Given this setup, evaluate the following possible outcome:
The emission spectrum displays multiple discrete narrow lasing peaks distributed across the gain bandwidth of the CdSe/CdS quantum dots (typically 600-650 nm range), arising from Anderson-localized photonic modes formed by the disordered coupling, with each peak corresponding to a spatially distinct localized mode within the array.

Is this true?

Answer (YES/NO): NO